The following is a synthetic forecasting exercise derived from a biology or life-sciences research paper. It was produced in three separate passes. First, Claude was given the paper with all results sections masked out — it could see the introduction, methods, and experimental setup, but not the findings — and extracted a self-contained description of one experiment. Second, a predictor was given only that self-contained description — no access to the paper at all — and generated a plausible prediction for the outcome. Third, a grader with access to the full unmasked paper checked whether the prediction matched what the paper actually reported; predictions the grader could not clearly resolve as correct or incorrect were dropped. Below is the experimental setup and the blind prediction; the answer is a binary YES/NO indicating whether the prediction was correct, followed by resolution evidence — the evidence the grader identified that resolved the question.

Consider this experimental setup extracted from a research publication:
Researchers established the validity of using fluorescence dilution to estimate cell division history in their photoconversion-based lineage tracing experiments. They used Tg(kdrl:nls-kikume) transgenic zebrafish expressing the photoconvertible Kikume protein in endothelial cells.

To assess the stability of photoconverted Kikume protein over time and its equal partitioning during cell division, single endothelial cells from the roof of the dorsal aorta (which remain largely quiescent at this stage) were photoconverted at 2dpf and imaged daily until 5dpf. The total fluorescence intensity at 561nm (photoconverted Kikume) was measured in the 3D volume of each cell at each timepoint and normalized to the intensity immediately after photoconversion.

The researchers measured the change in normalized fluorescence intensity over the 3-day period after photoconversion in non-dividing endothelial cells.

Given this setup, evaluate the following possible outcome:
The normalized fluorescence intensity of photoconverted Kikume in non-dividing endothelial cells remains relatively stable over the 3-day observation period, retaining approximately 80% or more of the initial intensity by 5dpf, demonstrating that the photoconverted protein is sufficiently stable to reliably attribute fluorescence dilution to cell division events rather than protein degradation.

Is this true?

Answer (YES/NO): YES